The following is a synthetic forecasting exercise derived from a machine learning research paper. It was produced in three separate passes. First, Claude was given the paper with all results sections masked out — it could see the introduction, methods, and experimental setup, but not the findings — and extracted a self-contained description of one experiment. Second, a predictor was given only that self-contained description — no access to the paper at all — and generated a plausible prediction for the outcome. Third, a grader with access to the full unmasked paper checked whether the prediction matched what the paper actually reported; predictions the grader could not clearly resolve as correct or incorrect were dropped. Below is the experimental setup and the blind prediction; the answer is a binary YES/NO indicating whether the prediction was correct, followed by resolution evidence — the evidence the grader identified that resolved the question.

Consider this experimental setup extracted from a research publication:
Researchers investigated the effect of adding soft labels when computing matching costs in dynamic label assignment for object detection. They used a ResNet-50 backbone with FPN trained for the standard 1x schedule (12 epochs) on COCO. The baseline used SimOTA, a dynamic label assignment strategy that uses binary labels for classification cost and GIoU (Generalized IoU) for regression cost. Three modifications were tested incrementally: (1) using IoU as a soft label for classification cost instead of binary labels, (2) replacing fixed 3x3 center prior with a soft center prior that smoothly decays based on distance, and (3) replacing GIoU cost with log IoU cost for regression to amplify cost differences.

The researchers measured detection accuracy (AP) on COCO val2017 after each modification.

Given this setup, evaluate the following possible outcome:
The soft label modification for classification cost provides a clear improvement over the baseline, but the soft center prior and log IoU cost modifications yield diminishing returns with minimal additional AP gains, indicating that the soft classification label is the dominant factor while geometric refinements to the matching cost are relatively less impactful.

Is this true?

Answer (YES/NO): NO